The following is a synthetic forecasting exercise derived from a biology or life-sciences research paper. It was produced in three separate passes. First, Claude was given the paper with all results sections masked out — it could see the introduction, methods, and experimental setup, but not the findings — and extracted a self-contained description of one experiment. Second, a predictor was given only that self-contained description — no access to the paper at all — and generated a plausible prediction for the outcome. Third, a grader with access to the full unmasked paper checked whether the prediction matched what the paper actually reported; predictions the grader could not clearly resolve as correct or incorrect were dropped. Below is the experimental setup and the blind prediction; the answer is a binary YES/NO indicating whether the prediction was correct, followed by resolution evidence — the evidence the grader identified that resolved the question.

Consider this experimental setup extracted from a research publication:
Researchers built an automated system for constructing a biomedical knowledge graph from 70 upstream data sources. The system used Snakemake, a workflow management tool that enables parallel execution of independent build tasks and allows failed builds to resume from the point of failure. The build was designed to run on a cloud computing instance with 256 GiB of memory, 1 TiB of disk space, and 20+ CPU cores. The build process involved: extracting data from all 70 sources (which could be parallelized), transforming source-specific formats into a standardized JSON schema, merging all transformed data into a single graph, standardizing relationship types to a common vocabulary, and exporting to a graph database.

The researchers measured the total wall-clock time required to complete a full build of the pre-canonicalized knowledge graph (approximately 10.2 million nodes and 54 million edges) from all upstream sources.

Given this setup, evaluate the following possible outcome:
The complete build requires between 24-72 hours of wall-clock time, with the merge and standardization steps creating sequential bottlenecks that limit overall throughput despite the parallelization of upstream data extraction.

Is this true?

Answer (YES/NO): YES